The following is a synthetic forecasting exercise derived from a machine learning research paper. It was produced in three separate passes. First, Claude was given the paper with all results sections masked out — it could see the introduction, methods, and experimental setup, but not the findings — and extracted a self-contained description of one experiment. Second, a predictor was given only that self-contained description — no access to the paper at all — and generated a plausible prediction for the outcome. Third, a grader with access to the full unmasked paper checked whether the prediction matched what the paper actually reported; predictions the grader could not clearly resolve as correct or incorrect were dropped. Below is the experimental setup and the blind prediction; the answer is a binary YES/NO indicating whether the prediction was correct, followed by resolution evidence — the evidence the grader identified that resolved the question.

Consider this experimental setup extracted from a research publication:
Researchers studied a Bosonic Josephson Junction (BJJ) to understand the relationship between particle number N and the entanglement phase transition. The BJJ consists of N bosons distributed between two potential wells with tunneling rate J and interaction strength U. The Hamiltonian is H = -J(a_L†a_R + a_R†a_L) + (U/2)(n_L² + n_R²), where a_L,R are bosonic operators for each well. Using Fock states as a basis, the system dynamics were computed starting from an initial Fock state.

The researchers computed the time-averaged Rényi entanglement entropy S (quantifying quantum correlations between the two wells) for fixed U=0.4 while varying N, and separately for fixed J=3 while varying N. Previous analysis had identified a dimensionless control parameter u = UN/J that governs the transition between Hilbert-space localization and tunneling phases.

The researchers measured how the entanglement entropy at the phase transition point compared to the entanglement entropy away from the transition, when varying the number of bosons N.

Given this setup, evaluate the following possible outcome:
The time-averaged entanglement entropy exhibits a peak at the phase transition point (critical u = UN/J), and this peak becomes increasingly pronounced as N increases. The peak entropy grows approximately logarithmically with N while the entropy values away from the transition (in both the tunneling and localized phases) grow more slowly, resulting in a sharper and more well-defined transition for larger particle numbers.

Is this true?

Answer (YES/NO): NO